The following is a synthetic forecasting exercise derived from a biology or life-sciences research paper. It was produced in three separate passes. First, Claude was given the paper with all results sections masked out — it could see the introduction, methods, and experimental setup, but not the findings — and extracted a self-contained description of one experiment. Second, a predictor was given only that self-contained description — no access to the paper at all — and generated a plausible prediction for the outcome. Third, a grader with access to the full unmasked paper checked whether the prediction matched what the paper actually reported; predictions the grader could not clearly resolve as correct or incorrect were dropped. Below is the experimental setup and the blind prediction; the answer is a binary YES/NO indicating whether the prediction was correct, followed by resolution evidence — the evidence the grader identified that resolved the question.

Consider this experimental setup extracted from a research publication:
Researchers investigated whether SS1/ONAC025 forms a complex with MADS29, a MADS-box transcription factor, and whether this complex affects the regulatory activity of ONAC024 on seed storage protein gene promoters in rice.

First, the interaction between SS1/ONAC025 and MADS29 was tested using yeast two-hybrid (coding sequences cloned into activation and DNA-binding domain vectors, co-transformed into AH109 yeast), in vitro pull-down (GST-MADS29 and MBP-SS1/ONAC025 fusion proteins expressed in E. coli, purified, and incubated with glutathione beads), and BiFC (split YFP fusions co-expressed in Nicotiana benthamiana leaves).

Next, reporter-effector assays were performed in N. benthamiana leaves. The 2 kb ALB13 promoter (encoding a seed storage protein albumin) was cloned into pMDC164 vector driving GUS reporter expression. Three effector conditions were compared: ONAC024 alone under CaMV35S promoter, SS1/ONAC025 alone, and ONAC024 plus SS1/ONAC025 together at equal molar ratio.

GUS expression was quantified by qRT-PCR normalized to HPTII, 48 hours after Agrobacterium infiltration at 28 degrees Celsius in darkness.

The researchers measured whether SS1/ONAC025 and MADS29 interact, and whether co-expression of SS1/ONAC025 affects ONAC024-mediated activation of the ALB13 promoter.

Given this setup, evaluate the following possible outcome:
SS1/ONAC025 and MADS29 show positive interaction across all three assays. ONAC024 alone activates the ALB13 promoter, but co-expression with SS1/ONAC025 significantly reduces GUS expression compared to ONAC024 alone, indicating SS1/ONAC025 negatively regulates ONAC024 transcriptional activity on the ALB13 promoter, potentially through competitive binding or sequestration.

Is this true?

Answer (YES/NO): YES